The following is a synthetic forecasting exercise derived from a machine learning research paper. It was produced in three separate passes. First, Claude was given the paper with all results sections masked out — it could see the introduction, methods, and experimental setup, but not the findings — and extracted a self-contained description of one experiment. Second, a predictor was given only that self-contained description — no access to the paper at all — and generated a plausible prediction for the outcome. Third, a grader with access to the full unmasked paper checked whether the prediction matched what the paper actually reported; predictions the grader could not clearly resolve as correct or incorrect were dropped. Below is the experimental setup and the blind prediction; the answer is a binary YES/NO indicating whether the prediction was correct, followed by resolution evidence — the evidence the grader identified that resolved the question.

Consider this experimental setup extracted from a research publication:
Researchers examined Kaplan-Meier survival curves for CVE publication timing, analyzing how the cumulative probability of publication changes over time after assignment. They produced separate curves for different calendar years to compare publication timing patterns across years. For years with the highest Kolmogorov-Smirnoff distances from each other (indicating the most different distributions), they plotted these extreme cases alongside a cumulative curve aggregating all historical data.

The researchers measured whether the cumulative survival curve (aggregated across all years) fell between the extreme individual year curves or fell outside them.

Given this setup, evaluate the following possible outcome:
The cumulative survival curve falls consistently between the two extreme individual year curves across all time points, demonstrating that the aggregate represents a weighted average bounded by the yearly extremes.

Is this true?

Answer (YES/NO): YES